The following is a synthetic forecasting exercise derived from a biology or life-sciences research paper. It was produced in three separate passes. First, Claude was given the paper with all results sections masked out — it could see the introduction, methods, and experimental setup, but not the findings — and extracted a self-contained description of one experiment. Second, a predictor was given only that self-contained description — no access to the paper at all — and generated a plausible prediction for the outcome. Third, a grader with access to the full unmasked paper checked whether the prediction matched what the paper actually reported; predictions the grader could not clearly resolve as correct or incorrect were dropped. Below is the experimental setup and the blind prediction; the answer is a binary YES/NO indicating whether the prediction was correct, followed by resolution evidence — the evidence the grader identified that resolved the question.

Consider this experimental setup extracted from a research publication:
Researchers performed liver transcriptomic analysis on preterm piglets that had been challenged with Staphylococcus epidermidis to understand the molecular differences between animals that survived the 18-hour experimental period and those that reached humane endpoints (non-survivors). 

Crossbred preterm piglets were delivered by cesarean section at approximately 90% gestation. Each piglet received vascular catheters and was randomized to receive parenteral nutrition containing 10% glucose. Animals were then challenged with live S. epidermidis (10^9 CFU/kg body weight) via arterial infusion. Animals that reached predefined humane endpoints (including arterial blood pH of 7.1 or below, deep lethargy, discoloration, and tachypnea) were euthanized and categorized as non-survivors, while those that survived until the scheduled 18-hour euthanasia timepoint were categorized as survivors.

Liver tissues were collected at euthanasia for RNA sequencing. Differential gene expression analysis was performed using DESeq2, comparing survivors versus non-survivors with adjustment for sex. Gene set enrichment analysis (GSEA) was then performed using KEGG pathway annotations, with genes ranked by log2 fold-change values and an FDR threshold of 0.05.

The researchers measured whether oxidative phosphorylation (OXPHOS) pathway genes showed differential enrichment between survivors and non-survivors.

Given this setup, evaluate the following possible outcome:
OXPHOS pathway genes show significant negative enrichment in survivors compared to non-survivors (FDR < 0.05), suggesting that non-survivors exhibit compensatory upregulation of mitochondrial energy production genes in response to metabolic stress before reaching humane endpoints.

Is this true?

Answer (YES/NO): NO